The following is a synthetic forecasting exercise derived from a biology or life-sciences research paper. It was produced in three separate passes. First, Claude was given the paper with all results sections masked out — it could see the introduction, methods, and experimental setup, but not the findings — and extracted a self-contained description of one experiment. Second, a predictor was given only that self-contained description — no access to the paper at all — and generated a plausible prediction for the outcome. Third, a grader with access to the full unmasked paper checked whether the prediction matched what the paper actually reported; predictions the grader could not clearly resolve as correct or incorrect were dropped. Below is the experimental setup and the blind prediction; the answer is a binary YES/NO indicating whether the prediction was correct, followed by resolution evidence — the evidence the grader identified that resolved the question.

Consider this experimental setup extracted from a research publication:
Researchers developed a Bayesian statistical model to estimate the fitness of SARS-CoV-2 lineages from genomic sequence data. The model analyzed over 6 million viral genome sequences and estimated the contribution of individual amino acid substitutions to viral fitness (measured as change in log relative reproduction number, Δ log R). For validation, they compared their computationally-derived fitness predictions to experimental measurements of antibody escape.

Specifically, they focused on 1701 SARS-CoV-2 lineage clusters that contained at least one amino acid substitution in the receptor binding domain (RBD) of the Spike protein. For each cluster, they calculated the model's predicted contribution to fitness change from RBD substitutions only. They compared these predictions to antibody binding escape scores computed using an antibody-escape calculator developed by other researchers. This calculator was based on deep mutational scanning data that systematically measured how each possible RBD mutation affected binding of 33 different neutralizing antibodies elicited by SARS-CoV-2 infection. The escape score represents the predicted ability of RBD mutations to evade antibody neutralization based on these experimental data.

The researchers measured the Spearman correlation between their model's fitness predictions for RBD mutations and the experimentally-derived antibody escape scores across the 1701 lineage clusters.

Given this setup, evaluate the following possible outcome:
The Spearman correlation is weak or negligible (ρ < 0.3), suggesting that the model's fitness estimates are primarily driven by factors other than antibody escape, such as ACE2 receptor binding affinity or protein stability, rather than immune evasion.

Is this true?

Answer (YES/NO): NO